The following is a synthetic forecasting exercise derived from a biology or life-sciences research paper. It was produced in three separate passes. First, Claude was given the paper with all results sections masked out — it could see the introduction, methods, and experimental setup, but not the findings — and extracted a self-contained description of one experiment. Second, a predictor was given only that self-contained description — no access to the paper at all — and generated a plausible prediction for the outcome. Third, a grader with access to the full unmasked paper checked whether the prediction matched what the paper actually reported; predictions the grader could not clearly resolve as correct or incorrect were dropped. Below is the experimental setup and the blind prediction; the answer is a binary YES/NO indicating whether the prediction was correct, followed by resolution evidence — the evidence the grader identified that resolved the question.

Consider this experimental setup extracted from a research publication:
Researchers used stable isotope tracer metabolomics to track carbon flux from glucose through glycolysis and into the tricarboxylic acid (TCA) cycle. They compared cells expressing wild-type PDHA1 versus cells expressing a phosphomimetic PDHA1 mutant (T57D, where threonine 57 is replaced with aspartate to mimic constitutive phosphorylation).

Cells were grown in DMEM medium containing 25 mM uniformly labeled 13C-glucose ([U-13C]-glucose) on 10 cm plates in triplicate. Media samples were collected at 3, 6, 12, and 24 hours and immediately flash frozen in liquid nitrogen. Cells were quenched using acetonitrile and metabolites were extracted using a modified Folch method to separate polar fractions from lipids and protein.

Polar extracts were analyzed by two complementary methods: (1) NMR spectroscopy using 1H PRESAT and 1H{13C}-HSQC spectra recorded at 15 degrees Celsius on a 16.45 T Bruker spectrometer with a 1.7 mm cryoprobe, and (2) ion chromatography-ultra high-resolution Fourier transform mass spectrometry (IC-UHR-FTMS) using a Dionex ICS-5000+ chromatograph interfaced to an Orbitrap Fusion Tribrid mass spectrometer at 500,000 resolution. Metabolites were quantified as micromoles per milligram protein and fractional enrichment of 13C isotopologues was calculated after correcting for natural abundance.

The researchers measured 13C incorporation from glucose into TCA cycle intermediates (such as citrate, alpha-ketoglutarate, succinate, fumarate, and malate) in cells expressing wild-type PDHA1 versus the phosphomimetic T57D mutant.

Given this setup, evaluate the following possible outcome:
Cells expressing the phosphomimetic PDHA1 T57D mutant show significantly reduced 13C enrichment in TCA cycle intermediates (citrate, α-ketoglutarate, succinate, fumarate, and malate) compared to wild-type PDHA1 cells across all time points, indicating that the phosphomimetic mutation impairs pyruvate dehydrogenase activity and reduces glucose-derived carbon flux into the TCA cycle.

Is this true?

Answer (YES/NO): NO